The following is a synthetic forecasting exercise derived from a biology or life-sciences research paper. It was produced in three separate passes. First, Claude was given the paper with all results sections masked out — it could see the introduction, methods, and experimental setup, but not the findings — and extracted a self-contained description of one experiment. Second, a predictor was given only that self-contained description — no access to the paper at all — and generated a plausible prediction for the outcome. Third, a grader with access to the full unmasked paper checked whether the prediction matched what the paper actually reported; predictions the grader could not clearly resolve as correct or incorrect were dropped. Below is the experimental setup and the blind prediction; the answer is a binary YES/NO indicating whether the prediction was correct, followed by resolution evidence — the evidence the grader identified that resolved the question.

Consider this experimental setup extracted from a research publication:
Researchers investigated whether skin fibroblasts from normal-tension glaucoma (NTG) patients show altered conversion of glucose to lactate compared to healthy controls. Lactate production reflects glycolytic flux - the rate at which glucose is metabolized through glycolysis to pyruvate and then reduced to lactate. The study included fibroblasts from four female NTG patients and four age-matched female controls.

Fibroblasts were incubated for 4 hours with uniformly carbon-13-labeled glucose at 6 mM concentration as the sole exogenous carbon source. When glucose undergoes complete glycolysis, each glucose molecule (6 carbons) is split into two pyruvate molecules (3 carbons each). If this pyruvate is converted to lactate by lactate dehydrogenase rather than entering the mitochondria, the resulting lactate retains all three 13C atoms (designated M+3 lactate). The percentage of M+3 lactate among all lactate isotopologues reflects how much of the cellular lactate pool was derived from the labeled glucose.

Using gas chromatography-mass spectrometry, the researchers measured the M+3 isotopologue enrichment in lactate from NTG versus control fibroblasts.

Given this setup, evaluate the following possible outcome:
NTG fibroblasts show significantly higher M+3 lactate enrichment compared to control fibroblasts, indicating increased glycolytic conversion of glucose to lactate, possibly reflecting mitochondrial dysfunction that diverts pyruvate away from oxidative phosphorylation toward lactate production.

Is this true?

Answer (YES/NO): NO